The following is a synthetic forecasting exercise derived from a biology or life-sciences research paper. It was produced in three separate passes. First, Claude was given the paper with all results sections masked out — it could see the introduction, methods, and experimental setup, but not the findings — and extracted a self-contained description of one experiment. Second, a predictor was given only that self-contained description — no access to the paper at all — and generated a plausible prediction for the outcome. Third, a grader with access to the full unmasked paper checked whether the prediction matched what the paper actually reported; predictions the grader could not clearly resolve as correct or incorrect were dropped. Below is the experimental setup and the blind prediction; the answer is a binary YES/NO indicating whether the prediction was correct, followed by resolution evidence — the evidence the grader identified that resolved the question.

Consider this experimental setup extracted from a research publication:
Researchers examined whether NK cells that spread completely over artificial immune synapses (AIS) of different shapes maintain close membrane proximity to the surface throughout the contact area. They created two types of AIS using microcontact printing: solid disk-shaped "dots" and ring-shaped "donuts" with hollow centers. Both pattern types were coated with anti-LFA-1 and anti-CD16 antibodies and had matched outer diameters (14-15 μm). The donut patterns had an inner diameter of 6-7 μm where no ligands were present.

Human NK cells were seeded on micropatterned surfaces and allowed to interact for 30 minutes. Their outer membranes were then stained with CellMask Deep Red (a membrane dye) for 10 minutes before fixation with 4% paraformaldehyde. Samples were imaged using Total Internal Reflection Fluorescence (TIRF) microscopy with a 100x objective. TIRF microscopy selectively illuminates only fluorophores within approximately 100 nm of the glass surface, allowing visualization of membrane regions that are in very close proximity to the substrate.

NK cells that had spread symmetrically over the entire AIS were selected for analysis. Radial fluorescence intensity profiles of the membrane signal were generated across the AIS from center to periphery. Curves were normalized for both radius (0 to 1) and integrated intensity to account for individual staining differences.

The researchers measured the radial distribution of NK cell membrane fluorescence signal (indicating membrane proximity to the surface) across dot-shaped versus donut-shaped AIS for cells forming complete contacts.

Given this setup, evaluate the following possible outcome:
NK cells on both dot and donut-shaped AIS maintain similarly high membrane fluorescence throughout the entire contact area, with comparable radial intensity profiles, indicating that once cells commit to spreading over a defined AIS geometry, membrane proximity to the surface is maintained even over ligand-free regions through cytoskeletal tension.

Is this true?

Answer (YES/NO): YES